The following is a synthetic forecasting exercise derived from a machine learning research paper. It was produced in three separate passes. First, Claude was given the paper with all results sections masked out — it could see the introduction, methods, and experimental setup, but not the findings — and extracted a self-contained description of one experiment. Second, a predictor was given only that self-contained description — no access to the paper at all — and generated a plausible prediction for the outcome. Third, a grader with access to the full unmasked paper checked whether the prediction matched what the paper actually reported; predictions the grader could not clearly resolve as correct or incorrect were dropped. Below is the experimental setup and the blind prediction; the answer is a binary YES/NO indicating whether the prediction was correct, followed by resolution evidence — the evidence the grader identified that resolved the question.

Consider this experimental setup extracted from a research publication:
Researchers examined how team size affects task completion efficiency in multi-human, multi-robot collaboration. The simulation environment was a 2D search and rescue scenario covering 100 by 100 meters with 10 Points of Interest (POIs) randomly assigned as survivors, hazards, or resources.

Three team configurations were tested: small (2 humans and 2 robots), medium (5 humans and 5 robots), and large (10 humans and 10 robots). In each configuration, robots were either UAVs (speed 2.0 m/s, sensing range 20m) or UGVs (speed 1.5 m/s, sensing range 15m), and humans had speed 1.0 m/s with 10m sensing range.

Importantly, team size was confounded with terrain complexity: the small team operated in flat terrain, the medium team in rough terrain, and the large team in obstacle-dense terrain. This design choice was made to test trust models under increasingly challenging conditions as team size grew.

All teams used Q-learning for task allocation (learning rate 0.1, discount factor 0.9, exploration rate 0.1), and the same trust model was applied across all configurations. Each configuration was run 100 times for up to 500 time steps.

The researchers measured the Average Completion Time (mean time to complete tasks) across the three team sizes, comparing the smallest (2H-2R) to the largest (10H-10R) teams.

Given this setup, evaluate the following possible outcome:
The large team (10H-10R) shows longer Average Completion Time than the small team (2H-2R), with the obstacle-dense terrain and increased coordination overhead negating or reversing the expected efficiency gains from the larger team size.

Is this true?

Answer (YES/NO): NO